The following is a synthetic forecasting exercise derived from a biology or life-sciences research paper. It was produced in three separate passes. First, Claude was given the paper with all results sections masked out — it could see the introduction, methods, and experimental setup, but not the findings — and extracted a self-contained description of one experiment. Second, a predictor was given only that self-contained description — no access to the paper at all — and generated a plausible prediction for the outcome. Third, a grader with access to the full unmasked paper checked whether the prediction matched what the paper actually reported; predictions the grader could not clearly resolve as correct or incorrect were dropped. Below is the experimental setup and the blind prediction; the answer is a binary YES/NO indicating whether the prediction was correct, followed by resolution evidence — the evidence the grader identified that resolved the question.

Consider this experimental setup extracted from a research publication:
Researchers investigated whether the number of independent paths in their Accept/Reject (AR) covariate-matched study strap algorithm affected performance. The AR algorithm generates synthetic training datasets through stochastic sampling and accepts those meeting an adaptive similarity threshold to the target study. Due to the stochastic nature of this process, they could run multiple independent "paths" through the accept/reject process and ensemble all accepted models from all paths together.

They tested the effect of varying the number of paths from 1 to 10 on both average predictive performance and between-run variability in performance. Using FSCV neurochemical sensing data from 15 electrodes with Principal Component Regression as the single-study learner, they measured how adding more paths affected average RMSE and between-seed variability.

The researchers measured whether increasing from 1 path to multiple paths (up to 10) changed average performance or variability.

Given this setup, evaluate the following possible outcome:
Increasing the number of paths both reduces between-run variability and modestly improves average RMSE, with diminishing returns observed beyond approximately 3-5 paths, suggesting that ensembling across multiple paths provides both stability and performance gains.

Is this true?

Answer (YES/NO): NO